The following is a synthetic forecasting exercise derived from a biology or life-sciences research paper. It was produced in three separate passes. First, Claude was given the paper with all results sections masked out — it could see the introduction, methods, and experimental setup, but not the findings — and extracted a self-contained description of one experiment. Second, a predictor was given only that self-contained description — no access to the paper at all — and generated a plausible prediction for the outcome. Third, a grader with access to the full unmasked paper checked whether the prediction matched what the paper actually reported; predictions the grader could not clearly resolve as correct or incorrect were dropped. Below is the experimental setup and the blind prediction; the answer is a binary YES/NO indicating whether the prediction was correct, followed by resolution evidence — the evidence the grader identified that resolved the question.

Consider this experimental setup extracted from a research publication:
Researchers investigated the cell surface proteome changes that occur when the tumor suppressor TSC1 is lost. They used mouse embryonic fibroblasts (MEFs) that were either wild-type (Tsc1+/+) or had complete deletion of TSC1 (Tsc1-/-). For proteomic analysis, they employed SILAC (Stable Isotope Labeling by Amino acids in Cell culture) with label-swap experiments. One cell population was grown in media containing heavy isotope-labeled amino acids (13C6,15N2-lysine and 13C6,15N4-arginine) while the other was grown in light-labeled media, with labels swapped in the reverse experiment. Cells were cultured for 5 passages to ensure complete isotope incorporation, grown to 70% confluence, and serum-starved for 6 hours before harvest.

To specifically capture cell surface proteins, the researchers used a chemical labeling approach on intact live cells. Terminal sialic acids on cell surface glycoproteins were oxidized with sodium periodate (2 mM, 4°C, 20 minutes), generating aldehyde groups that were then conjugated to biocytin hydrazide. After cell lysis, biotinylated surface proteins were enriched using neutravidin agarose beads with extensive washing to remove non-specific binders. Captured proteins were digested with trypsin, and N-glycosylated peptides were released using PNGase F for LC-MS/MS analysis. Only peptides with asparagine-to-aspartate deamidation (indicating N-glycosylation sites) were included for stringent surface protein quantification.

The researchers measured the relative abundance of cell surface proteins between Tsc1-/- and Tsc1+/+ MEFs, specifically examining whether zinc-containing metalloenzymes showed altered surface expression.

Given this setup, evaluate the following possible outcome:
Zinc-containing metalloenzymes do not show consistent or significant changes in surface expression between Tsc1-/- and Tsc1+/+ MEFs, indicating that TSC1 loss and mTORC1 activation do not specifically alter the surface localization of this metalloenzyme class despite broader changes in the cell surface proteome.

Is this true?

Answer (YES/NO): NO